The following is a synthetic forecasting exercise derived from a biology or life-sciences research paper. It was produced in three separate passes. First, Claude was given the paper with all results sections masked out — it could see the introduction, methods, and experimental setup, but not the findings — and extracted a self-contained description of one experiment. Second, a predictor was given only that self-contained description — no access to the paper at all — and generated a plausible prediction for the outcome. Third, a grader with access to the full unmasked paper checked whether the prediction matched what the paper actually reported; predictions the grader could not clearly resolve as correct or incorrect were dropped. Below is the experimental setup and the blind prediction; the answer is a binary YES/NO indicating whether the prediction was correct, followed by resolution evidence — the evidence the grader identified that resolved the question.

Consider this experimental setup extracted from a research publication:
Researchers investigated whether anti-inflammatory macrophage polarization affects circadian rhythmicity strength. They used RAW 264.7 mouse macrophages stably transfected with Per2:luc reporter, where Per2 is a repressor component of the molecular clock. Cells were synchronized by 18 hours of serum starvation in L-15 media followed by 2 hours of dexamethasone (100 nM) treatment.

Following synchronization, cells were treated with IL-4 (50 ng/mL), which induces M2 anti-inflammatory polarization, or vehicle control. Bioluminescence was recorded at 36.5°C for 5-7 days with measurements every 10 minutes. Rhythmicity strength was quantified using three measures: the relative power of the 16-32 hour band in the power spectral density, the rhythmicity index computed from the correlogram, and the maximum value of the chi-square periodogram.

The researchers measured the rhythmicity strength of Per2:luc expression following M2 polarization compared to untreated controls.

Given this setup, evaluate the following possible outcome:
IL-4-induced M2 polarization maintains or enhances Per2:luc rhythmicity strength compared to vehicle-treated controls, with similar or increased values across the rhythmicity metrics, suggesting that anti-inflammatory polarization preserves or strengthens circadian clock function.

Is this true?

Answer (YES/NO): YES